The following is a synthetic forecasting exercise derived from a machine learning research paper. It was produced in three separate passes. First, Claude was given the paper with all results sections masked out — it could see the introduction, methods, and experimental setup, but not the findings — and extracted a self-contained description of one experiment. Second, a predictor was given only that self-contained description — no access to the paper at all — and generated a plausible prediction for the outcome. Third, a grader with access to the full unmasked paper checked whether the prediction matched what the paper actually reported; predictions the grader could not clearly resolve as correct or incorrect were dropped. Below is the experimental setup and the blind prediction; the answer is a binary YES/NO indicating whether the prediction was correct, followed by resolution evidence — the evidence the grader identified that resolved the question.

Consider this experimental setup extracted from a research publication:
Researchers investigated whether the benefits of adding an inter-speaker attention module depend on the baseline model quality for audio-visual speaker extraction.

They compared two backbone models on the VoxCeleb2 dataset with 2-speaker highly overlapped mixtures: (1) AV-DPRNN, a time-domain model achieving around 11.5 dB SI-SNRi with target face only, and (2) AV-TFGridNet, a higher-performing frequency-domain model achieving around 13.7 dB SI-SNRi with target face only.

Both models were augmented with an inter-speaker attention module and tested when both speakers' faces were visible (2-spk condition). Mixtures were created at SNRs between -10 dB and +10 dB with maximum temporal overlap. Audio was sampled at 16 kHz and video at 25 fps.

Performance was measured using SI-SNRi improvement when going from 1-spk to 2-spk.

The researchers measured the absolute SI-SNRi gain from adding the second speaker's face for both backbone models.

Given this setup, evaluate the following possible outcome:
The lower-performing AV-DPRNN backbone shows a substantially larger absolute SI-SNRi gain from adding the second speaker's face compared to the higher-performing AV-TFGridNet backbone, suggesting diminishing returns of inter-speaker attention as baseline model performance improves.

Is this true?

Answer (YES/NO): NO